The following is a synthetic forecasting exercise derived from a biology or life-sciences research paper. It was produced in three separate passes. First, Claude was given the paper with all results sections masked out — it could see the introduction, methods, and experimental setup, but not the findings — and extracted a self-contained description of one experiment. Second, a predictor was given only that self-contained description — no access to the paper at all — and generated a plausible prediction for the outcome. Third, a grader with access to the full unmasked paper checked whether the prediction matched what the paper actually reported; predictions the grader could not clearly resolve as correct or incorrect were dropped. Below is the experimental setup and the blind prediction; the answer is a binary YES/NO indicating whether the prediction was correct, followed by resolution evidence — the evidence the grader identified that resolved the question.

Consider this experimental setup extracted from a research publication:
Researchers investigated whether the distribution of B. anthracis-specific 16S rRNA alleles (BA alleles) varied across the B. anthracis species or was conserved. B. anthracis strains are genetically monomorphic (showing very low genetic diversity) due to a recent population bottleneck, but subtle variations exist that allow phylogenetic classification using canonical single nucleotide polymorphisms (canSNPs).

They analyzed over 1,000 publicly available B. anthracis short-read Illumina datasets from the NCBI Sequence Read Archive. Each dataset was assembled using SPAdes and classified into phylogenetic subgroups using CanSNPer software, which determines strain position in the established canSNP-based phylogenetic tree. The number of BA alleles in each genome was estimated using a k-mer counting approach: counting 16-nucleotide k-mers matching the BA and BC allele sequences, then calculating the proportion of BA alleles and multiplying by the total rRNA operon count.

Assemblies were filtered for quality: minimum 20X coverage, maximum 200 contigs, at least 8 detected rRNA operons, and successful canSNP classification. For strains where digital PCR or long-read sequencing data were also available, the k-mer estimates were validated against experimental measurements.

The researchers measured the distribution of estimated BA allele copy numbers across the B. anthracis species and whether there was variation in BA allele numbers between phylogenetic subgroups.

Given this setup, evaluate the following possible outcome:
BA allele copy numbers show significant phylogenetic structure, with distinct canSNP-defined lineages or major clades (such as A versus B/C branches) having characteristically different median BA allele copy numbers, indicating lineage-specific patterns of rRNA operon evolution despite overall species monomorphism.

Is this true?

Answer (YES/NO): NO